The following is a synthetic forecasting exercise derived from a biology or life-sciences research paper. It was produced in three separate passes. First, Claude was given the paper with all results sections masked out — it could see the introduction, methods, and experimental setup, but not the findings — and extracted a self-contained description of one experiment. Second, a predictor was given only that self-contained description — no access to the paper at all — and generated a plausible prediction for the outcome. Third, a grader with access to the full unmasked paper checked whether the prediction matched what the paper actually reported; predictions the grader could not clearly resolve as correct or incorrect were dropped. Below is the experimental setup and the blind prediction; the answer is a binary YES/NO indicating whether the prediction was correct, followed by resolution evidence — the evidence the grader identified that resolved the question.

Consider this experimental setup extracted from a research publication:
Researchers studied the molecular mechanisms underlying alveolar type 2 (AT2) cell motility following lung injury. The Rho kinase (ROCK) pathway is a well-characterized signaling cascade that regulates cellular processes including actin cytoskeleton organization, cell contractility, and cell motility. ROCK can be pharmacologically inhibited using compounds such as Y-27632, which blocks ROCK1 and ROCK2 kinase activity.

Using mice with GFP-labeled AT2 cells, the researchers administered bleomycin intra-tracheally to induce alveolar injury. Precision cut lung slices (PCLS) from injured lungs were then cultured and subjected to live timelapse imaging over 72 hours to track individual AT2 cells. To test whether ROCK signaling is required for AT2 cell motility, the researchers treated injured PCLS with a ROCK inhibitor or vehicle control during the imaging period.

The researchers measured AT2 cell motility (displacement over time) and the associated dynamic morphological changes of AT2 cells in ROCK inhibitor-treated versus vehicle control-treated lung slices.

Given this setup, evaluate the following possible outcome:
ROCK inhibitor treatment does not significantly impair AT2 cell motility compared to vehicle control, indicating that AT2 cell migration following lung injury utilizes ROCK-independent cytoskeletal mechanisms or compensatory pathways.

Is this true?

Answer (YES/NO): NO